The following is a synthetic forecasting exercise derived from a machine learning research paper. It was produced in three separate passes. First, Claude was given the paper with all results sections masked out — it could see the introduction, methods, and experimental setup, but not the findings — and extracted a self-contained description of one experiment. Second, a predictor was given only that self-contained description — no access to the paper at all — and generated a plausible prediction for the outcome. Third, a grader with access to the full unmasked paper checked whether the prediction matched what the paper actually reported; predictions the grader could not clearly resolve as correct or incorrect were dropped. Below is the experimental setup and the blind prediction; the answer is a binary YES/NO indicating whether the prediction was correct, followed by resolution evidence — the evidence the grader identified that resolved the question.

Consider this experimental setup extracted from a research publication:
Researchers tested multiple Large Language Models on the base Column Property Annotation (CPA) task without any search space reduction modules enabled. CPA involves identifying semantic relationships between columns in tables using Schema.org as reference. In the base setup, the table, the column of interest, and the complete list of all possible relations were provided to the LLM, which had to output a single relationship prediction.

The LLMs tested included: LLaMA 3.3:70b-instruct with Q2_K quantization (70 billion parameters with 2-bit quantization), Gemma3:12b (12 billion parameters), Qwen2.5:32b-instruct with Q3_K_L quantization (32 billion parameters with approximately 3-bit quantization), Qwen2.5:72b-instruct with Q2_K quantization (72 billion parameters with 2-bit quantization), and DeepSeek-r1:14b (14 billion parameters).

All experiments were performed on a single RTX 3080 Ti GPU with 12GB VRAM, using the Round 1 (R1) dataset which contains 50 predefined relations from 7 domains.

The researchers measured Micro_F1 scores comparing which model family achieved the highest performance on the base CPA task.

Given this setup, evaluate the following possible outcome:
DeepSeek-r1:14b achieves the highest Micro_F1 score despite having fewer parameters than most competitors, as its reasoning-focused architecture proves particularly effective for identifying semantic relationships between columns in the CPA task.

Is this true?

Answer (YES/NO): NO